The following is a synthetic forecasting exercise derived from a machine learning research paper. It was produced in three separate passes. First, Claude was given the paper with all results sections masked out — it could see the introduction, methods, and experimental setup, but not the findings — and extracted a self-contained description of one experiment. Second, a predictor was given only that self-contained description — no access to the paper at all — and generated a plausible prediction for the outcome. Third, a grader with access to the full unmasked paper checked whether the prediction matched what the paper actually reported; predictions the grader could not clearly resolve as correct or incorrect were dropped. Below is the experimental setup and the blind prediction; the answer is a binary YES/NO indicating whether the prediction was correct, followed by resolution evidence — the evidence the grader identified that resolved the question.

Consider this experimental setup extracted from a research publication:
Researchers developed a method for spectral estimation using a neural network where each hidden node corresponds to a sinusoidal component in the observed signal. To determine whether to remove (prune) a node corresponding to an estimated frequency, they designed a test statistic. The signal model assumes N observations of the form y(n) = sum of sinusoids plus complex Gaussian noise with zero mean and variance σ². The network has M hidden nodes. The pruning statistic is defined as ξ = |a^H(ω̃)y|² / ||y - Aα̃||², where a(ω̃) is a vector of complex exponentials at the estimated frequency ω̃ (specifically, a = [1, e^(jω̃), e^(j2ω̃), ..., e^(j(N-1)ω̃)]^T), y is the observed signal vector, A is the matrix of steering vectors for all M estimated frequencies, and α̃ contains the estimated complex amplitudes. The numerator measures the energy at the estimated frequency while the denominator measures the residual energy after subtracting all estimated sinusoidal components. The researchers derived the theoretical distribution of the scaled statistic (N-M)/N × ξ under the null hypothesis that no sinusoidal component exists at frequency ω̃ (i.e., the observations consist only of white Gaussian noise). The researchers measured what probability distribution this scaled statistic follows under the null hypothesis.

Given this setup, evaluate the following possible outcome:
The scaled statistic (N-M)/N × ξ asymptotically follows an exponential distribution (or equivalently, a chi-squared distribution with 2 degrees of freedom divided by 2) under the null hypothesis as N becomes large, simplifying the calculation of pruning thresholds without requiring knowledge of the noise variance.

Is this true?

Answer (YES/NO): NO